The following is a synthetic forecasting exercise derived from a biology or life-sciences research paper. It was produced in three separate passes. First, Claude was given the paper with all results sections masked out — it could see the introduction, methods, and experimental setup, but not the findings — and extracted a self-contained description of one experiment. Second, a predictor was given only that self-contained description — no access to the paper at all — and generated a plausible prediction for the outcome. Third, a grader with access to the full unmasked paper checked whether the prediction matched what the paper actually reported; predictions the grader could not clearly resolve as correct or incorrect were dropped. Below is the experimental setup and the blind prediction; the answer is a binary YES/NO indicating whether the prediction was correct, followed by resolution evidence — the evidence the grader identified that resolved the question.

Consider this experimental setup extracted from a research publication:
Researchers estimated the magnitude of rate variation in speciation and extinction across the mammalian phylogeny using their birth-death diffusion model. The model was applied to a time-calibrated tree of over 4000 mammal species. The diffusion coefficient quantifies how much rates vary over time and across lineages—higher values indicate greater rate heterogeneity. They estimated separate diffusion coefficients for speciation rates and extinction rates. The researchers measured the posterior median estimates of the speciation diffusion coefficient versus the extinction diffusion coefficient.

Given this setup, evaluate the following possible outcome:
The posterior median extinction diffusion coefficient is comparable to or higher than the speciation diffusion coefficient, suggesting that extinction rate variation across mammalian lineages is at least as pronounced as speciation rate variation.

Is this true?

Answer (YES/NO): NO